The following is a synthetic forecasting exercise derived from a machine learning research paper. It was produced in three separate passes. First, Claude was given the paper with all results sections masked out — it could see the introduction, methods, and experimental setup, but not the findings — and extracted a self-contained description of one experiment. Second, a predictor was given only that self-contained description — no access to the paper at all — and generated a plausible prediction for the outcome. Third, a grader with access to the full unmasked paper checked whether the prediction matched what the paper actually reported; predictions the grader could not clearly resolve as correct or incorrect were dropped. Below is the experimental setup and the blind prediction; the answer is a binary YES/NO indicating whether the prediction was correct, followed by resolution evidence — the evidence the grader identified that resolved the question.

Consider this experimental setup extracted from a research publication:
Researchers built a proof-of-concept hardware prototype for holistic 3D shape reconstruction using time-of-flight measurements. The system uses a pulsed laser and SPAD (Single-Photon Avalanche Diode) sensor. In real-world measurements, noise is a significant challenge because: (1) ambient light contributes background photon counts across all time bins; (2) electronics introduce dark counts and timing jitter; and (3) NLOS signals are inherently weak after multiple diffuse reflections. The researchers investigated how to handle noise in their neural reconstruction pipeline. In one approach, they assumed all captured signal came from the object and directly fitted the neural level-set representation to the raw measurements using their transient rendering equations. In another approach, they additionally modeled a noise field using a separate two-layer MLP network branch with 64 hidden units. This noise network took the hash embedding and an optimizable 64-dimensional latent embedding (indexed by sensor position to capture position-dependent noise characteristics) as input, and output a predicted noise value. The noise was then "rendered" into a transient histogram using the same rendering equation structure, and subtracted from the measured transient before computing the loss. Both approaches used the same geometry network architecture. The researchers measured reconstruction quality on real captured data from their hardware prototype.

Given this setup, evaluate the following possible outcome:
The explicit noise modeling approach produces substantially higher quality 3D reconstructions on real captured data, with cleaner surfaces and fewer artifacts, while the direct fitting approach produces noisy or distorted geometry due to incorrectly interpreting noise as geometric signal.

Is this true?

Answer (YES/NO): YES